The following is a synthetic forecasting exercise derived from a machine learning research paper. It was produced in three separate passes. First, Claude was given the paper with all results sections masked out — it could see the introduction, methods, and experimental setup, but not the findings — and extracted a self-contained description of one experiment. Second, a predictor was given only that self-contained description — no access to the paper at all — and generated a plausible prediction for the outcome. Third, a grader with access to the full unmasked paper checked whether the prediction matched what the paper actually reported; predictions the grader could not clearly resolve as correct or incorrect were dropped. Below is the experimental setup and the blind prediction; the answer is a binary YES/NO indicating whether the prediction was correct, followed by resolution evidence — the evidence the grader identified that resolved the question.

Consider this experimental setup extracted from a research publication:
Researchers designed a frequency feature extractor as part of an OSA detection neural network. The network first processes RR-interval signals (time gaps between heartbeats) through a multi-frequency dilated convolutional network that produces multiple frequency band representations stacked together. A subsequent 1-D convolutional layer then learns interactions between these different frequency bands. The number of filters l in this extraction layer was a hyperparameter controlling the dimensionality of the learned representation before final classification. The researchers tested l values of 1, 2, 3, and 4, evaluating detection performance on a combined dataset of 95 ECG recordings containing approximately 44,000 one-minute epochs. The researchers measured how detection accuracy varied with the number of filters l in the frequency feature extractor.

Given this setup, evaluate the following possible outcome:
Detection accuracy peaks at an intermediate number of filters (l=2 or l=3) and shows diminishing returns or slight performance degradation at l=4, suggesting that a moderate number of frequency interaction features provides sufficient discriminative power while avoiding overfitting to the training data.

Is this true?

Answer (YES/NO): NO